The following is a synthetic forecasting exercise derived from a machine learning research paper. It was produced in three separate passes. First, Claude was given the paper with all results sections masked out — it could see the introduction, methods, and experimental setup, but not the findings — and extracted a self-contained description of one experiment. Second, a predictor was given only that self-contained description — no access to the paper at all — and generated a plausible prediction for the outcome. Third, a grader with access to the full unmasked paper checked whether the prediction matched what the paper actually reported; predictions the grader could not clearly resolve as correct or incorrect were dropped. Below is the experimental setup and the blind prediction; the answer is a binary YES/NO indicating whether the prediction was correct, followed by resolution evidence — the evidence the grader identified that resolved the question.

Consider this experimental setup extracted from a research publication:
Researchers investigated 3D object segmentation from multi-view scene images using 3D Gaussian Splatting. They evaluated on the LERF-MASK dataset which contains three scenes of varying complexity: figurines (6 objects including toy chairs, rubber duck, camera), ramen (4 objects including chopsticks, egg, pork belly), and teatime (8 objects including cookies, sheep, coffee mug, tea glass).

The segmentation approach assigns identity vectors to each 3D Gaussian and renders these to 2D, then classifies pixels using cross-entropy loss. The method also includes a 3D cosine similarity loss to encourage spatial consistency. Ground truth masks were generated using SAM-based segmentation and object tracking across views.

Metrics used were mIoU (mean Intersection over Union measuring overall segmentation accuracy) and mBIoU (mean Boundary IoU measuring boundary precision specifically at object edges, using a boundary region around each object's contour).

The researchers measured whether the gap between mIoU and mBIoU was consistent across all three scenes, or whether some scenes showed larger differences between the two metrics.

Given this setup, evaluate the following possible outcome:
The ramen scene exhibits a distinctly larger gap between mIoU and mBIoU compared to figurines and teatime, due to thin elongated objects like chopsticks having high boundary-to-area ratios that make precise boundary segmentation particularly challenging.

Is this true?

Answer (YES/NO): YES